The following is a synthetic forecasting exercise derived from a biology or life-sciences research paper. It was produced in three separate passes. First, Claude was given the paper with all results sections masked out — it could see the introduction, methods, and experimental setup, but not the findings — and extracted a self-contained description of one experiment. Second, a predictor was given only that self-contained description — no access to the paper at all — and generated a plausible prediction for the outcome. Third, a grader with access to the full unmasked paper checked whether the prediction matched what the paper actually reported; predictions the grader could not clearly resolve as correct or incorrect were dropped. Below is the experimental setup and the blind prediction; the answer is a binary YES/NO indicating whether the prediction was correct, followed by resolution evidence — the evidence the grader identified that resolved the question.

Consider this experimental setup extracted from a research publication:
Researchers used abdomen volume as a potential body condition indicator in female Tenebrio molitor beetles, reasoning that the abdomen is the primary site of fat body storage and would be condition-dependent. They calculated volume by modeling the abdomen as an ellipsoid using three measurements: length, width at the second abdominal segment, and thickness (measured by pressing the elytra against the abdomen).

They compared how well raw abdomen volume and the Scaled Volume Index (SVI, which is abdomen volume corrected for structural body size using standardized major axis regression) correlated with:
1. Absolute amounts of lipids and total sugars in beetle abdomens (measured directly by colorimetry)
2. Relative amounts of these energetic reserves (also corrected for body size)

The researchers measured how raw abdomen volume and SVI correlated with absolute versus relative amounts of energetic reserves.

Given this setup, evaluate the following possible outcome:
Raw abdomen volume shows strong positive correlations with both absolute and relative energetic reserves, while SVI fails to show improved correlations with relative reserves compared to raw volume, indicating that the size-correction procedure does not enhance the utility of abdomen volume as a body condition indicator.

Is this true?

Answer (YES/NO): NO